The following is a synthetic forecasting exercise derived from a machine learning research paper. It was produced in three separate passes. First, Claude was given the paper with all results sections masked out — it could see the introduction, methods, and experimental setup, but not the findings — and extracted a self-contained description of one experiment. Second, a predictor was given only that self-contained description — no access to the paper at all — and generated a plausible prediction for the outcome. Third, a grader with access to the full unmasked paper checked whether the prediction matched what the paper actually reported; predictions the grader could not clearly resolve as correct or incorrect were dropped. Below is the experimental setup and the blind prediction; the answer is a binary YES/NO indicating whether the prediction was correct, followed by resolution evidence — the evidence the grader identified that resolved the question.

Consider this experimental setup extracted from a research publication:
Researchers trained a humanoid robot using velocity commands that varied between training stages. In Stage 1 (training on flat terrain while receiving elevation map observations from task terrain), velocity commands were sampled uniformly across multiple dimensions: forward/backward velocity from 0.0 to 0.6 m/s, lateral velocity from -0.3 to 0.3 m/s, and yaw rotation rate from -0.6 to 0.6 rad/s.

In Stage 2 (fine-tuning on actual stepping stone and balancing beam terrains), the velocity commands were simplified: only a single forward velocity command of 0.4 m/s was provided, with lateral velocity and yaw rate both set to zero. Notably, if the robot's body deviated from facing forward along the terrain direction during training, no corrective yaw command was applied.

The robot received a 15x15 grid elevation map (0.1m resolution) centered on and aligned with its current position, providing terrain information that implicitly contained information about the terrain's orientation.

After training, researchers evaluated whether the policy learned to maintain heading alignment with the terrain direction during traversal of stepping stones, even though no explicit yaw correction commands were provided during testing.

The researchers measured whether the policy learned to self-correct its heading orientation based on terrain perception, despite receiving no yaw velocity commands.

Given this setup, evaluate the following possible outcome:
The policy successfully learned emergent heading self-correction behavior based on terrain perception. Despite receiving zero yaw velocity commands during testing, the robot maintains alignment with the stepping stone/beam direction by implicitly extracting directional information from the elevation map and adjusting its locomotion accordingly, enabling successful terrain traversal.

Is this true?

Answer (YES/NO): YES